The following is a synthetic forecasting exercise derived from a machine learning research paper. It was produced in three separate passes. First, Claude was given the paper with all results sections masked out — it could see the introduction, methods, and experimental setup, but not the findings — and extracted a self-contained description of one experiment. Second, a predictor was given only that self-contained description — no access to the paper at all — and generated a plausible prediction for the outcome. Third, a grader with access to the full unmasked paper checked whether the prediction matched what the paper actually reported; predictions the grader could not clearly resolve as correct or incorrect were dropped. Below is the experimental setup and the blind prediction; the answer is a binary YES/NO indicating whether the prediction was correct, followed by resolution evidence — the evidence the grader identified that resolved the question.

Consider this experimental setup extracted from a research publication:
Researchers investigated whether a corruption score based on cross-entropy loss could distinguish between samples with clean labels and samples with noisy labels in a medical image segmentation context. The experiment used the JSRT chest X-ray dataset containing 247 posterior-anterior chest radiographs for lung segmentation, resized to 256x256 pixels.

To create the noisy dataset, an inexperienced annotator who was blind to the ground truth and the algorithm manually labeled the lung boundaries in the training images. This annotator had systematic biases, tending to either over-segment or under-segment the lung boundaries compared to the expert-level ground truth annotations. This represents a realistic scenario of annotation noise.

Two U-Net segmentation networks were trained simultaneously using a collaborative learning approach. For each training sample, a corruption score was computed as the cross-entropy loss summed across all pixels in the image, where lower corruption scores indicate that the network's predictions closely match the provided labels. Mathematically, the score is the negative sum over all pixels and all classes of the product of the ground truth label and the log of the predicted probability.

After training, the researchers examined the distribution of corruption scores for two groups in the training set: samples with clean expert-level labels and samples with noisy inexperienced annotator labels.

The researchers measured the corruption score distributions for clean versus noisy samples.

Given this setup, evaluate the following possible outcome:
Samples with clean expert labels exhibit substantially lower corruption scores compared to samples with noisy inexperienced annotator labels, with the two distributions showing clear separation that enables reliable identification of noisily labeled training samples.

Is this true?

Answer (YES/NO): YES